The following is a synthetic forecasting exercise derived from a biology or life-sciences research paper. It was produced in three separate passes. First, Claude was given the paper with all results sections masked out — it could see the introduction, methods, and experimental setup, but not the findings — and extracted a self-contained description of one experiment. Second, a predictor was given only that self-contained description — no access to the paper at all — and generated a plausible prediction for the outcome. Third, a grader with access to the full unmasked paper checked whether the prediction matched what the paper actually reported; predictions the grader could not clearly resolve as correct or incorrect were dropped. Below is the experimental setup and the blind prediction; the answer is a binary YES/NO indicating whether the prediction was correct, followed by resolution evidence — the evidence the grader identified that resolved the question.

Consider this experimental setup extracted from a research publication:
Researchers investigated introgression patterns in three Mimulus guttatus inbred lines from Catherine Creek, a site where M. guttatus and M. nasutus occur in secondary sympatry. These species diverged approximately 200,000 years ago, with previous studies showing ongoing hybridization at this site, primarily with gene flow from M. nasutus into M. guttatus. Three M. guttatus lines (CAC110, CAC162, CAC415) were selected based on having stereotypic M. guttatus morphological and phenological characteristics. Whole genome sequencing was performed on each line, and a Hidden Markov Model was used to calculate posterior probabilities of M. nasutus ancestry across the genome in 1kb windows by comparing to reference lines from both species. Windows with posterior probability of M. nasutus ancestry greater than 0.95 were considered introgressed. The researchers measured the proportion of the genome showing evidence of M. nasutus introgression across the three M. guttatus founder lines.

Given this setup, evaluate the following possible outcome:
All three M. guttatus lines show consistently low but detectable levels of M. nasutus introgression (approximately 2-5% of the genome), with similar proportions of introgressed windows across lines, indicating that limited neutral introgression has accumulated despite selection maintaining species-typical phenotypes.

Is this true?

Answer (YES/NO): NO